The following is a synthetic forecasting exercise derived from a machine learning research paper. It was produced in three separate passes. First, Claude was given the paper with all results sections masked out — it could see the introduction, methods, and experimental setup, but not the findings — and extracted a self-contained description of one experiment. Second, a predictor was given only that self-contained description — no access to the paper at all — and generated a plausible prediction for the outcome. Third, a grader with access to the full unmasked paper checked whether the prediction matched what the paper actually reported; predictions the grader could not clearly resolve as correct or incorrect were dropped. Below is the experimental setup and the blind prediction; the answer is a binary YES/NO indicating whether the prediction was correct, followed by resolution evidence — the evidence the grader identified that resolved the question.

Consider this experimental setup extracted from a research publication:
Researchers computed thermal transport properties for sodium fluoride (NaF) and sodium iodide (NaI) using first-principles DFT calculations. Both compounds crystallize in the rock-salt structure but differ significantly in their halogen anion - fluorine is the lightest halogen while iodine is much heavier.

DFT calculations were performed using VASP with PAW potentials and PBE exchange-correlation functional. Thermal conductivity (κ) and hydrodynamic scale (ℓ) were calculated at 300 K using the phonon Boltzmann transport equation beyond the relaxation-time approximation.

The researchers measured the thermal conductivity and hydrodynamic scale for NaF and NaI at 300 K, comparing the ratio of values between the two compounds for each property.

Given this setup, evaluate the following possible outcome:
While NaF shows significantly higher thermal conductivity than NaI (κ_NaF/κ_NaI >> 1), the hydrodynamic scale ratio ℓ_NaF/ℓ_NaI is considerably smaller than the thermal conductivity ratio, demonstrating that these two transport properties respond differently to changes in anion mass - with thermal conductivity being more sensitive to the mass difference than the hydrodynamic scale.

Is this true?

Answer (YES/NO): YES